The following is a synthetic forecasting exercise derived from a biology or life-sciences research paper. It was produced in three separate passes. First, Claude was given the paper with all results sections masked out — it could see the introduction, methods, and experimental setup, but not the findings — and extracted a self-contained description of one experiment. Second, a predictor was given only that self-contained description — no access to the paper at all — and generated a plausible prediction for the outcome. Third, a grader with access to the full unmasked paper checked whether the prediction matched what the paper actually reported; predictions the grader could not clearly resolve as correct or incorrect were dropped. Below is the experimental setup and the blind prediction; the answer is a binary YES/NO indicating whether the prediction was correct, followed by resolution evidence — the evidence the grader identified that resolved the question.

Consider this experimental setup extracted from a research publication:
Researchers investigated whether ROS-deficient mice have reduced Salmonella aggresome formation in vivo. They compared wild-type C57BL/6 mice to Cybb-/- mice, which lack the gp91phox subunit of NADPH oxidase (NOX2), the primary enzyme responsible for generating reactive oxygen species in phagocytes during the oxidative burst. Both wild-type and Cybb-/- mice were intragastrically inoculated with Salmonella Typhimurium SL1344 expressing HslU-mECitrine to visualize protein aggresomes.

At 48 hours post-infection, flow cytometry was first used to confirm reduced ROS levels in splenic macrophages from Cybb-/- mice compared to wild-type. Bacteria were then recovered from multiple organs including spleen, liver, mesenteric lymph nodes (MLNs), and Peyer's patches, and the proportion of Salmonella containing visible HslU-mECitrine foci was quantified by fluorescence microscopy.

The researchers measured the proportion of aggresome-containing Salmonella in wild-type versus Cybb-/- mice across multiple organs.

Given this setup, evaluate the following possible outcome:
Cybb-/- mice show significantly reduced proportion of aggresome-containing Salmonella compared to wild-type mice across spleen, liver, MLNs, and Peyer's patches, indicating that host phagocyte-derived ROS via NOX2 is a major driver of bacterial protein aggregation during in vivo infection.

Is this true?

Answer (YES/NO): YES